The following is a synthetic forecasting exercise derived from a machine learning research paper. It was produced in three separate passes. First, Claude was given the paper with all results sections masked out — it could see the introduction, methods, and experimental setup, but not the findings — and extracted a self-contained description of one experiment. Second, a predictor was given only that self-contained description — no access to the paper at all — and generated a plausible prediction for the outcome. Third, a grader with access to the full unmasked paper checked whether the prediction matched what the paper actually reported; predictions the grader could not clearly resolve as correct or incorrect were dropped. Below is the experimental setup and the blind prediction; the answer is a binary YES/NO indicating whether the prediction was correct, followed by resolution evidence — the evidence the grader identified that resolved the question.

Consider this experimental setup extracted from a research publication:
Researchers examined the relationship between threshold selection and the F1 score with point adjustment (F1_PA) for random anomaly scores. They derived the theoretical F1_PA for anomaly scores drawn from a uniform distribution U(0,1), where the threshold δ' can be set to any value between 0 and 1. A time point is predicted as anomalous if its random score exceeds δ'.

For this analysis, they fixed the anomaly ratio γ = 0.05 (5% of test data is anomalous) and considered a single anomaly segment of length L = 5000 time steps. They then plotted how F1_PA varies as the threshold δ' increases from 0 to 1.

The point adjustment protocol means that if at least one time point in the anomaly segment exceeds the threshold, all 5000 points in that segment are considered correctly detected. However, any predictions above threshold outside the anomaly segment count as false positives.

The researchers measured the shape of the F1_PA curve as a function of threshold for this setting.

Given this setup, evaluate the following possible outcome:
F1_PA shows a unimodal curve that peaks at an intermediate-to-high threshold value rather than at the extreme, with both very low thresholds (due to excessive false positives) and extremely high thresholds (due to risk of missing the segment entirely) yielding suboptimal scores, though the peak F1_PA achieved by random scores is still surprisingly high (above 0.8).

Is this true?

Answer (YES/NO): NO